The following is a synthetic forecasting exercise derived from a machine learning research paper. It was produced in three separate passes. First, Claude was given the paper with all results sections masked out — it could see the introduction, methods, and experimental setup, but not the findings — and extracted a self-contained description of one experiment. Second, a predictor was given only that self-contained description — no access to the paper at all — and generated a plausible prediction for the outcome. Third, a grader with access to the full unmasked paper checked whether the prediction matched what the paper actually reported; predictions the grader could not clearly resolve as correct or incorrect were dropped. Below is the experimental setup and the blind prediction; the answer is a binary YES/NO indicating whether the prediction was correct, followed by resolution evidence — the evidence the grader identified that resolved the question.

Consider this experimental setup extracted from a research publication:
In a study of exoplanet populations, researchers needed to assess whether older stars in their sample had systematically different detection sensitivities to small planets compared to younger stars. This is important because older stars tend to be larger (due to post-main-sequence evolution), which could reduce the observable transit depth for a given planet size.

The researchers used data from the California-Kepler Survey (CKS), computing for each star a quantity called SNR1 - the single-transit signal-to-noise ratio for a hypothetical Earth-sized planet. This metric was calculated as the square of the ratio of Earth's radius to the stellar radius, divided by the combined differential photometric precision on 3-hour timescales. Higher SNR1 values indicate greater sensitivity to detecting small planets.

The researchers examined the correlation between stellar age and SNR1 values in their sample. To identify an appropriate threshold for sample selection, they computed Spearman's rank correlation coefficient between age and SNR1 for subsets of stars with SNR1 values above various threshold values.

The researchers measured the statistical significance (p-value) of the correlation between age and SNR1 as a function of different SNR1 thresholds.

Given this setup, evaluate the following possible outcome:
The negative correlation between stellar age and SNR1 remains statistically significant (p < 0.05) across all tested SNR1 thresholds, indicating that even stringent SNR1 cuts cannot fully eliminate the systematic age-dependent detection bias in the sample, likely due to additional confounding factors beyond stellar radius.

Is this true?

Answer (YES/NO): NO